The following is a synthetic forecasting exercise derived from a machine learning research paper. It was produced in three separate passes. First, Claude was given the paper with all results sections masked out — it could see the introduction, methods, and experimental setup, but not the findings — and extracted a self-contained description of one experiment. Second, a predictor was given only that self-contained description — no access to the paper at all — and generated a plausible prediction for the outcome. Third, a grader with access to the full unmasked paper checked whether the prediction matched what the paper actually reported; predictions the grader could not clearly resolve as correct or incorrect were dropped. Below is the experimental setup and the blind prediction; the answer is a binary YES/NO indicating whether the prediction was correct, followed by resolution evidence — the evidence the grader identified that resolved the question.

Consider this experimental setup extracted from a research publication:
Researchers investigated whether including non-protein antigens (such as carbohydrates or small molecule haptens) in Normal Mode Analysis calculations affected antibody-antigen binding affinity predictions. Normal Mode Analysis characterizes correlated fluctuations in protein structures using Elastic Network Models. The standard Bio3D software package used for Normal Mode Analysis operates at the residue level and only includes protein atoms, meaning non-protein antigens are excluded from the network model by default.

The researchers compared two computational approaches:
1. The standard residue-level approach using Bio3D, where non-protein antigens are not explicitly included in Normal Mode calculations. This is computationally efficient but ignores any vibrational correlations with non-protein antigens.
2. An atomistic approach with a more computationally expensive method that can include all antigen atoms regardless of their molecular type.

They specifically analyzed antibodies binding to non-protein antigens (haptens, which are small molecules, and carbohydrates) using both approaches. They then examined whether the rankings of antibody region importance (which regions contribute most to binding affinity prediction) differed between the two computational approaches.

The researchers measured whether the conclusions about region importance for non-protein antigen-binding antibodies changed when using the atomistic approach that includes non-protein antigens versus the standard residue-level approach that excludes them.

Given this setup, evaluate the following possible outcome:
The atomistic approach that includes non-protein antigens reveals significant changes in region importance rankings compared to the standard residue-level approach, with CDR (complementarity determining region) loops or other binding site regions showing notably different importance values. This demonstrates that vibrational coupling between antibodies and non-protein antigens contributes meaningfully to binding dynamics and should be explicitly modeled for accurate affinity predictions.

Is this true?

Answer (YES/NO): NO